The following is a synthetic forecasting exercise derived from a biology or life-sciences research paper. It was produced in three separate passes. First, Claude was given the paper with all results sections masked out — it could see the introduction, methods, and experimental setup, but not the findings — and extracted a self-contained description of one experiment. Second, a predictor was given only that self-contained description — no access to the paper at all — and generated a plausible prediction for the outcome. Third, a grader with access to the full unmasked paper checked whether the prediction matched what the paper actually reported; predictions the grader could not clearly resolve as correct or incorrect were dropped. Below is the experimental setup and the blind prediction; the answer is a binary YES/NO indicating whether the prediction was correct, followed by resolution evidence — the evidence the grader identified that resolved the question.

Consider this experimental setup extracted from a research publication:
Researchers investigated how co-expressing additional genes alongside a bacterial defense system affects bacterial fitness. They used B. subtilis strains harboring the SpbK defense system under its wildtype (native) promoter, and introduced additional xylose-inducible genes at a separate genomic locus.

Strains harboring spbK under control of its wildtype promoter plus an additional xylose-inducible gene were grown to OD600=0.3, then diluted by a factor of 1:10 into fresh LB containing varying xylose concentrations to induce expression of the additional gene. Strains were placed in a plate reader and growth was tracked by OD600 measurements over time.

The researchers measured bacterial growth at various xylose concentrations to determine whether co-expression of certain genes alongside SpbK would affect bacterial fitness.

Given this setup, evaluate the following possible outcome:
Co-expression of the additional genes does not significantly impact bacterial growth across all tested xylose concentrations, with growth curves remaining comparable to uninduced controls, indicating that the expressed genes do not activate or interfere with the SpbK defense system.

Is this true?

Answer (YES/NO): NO